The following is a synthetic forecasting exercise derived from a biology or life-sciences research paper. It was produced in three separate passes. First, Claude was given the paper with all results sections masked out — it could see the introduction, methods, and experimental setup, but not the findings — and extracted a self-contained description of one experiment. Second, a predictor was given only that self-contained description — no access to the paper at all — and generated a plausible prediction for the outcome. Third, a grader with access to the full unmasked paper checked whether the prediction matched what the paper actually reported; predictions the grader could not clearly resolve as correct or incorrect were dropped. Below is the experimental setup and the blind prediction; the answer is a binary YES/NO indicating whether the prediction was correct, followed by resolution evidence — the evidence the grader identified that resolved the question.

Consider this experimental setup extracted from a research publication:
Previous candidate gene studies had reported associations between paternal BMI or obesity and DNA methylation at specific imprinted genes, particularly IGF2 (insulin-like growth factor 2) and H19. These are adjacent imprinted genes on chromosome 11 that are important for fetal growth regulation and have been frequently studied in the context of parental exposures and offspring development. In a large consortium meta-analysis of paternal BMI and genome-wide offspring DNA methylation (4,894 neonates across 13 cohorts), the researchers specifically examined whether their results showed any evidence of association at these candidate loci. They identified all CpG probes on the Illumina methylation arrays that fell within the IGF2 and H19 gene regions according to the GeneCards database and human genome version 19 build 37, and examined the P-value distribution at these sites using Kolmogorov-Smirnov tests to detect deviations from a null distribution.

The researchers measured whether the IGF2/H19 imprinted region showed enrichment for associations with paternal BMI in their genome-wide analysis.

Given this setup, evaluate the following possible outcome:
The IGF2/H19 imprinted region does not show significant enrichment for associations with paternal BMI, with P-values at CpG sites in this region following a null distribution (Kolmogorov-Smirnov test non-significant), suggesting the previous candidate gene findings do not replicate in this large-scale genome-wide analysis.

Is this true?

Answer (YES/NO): YES